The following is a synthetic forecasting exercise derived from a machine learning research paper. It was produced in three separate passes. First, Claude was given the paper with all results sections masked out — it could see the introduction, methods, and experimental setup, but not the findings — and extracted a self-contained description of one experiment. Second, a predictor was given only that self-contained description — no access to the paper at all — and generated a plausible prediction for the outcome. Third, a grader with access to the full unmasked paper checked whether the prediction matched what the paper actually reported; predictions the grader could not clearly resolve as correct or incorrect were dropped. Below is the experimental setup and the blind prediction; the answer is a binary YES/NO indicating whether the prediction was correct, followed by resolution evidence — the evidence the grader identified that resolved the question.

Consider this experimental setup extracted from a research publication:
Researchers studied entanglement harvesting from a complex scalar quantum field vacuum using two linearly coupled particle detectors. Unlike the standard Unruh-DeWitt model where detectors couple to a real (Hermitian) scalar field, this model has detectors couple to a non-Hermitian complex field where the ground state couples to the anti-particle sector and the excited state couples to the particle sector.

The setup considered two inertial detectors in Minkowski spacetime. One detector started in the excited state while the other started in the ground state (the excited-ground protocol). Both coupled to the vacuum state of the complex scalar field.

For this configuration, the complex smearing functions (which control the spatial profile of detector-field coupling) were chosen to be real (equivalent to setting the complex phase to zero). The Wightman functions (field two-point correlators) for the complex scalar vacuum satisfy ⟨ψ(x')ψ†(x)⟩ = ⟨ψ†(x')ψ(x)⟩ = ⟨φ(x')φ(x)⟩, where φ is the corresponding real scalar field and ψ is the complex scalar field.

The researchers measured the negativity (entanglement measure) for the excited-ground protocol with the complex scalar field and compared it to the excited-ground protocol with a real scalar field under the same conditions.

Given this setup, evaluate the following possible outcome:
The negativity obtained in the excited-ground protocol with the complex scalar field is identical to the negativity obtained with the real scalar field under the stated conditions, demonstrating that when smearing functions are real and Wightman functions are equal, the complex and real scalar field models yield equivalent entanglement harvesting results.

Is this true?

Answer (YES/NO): YES